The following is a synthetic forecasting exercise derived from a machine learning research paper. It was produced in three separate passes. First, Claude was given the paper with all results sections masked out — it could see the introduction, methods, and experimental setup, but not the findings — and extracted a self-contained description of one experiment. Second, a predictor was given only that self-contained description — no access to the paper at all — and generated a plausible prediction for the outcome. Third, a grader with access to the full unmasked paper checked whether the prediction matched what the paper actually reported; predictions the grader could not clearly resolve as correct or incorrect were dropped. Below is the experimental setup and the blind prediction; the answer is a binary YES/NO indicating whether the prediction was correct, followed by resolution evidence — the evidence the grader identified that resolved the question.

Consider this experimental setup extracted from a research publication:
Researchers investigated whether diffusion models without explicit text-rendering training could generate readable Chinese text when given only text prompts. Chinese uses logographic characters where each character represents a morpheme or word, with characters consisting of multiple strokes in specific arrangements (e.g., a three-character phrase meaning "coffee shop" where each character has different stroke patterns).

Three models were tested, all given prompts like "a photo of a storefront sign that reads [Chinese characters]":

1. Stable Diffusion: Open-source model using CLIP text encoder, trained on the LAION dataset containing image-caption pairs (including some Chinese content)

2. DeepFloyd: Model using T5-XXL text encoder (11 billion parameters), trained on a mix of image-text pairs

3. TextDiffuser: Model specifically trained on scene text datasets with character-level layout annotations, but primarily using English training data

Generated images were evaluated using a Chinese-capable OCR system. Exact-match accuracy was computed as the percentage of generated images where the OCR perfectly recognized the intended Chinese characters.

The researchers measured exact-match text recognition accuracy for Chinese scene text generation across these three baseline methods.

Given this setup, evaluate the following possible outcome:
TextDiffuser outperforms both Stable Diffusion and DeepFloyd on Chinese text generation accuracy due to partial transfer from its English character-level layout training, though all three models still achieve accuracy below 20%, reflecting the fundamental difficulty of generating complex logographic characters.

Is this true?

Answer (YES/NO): NO